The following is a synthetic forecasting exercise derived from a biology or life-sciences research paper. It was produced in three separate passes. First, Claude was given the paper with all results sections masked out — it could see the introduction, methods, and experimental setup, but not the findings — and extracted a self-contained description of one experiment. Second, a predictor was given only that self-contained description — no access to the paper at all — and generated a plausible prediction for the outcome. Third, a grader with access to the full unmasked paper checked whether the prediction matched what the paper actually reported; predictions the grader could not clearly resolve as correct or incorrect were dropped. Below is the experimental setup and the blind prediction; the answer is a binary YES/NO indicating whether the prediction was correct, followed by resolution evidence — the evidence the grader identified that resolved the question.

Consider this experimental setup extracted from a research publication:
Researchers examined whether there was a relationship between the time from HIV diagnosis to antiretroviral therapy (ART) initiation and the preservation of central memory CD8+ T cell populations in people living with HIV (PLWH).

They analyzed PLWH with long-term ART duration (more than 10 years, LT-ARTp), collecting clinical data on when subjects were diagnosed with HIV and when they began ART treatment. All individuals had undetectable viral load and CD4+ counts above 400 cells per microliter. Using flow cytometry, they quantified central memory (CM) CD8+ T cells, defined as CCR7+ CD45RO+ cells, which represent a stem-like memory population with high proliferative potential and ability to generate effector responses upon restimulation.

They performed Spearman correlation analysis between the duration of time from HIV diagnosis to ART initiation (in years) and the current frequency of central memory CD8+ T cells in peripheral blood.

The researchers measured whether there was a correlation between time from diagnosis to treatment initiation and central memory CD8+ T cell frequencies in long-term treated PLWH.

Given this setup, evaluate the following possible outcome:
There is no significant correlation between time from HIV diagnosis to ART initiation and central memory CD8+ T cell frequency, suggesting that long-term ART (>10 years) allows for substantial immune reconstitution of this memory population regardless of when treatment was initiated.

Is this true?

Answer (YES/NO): NO